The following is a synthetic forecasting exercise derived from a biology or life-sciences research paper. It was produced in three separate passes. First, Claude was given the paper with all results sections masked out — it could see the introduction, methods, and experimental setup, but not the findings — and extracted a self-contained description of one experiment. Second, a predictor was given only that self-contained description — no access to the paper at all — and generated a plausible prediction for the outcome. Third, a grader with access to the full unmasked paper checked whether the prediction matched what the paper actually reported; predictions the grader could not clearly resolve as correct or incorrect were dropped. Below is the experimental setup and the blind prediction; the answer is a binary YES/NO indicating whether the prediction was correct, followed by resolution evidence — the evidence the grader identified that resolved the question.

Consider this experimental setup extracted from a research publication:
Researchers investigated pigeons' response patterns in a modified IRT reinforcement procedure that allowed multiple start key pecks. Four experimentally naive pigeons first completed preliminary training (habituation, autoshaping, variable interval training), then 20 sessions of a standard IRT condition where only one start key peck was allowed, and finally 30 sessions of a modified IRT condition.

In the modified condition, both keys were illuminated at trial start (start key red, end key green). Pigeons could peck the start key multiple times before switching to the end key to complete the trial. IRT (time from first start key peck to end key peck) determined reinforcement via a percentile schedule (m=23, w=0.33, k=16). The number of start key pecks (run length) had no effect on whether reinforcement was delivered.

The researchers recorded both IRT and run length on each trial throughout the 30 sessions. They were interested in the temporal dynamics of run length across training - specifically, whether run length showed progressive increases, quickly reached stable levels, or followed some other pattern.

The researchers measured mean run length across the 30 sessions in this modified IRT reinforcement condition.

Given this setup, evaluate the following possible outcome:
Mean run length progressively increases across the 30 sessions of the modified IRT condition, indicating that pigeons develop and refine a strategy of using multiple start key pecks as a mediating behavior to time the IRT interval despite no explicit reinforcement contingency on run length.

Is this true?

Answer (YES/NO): YES